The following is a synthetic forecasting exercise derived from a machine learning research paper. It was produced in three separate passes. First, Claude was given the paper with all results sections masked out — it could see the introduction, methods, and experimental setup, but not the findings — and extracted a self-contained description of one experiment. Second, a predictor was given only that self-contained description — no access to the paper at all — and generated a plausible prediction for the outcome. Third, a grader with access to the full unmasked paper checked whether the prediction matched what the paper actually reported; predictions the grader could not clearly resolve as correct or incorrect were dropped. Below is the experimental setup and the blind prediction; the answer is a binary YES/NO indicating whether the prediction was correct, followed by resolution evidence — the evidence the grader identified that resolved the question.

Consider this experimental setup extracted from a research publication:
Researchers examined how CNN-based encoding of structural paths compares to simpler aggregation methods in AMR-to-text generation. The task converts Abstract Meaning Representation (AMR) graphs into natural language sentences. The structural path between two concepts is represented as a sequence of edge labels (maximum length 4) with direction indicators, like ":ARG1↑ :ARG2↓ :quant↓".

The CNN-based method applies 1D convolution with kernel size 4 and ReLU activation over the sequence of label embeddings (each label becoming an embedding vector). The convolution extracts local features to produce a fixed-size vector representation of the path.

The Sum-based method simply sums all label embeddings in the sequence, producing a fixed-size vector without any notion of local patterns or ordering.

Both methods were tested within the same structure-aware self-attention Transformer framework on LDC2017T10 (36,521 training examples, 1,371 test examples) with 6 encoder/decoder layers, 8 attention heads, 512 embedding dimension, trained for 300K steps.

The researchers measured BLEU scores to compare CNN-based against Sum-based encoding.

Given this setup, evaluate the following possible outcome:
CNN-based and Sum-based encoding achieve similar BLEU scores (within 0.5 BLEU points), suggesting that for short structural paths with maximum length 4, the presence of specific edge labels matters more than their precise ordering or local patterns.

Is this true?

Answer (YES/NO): NO